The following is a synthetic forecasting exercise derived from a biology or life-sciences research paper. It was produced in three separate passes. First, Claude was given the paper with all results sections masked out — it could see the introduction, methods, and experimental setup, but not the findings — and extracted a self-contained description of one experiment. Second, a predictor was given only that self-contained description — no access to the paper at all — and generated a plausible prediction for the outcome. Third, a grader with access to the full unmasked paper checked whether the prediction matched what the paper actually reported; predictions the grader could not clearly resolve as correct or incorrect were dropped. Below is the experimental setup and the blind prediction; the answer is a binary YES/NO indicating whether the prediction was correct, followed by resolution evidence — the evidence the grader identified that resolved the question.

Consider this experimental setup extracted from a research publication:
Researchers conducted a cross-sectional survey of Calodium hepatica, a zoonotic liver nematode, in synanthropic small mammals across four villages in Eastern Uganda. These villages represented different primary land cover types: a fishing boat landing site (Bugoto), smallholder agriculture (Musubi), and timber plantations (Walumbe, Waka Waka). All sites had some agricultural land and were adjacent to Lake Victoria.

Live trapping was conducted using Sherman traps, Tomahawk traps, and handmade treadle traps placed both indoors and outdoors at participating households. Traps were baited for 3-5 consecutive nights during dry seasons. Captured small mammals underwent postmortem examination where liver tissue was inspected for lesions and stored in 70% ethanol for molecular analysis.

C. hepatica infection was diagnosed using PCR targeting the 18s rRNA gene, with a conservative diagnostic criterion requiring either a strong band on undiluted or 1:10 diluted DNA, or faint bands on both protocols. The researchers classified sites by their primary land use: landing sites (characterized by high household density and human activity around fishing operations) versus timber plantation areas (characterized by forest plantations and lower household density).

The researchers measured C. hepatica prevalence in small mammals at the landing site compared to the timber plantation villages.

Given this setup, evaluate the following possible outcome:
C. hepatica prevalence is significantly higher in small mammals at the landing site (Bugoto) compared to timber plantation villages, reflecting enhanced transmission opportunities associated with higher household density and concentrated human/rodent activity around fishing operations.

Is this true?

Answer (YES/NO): YES